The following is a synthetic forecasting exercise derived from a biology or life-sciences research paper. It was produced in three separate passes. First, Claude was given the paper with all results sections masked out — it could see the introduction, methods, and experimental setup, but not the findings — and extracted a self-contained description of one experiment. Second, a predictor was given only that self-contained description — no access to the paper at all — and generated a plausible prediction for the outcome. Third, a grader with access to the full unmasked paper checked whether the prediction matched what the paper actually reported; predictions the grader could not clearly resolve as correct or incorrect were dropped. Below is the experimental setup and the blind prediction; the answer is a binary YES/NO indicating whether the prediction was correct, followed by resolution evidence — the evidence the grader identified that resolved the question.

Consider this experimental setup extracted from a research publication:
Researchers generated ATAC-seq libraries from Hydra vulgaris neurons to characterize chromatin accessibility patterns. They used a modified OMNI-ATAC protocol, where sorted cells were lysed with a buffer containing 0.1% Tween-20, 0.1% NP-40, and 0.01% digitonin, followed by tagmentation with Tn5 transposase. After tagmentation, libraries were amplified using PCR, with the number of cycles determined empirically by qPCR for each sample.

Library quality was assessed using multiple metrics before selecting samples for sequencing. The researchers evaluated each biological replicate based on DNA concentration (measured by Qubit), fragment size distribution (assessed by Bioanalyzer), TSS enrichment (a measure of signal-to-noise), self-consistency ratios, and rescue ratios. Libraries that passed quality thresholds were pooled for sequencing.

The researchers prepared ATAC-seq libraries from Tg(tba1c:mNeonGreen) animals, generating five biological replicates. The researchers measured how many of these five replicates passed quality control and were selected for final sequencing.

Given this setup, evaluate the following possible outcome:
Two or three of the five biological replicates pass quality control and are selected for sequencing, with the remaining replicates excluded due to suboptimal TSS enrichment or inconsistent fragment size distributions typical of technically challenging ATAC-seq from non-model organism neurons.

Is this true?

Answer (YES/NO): YES